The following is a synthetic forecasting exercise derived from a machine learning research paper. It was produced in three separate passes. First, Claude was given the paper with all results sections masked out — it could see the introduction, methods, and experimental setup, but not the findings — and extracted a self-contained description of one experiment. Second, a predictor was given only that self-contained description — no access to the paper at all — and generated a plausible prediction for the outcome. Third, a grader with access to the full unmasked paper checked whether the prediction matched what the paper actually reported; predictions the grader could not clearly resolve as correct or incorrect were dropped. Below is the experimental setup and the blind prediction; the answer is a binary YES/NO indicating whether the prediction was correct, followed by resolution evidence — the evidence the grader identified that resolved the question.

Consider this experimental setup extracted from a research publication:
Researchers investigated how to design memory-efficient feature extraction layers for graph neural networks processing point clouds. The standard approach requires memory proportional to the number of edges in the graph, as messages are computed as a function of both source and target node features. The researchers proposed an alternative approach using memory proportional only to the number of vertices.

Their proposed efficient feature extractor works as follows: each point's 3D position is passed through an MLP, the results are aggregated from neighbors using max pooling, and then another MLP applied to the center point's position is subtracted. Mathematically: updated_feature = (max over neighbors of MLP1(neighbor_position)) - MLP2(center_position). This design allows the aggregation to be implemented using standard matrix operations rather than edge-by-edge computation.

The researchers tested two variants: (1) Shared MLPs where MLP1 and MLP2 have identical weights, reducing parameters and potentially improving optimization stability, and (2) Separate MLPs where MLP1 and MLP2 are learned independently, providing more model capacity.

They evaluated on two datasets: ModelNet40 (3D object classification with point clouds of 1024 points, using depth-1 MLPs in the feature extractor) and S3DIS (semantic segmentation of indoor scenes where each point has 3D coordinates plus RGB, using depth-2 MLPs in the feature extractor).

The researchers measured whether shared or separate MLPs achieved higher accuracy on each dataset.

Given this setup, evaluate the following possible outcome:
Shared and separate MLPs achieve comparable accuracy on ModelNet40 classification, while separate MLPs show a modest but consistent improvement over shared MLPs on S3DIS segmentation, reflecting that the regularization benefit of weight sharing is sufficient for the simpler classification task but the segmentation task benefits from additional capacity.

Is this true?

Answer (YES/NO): NO